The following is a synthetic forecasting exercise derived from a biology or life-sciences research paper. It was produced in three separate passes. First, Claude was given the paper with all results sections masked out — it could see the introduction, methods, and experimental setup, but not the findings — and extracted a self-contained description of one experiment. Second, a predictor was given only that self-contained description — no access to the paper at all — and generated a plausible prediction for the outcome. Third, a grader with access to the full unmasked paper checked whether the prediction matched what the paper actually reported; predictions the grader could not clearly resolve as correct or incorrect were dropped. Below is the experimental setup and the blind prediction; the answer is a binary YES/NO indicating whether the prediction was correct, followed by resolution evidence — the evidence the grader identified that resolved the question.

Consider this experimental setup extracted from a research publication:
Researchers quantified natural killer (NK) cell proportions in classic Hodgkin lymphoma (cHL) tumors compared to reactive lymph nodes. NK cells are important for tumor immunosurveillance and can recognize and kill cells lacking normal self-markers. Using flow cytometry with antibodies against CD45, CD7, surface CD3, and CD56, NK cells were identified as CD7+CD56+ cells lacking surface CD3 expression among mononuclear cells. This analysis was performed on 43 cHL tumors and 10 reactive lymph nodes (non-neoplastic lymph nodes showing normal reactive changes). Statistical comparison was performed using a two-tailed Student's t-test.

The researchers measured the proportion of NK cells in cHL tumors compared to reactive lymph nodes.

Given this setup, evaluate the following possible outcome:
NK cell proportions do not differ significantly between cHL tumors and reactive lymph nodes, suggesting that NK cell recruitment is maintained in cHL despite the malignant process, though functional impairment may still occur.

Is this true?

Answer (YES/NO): NO